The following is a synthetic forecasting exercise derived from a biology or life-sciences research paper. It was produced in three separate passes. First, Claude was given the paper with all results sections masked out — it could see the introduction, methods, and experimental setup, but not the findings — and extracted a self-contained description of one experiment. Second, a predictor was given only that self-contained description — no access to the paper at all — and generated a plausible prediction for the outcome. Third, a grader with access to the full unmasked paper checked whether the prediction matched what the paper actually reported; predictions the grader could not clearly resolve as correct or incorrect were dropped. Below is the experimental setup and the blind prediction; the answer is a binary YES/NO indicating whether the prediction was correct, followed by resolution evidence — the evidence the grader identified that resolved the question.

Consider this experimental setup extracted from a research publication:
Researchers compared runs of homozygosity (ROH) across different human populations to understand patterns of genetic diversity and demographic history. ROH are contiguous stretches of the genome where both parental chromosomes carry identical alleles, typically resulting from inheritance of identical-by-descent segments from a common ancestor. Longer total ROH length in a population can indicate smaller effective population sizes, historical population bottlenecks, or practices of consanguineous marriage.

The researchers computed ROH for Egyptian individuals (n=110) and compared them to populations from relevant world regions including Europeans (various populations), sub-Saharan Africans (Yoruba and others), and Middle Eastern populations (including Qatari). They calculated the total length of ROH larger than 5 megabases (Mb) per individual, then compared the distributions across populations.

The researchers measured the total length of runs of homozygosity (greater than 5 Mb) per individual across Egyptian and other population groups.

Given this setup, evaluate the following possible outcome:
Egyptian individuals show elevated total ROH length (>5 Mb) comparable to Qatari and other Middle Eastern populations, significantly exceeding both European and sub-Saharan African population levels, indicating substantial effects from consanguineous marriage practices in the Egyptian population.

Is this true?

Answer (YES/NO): YES